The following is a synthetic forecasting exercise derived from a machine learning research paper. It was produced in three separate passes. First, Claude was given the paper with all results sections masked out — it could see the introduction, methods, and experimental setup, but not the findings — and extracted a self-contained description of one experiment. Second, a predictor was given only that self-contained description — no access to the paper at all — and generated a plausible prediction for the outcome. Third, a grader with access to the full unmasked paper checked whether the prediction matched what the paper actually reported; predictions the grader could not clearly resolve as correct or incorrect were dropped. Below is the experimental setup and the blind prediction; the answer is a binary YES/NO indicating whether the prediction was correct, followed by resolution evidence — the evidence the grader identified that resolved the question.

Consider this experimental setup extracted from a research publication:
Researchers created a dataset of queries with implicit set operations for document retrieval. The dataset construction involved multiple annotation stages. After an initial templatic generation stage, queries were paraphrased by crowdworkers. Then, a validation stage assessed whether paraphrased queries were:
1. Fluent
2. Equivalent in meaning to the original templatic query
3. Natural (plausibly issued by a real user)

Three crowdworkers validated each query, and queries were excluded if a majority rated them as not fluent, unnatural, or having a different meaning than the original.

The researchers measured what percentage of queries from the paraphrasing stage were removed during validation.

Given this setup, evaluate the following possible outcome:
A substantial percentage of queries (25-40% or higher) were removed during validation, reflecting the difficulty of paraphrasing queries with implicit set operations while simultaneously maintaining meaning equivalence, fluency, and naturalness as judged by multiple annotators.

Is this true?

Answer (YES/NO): NO